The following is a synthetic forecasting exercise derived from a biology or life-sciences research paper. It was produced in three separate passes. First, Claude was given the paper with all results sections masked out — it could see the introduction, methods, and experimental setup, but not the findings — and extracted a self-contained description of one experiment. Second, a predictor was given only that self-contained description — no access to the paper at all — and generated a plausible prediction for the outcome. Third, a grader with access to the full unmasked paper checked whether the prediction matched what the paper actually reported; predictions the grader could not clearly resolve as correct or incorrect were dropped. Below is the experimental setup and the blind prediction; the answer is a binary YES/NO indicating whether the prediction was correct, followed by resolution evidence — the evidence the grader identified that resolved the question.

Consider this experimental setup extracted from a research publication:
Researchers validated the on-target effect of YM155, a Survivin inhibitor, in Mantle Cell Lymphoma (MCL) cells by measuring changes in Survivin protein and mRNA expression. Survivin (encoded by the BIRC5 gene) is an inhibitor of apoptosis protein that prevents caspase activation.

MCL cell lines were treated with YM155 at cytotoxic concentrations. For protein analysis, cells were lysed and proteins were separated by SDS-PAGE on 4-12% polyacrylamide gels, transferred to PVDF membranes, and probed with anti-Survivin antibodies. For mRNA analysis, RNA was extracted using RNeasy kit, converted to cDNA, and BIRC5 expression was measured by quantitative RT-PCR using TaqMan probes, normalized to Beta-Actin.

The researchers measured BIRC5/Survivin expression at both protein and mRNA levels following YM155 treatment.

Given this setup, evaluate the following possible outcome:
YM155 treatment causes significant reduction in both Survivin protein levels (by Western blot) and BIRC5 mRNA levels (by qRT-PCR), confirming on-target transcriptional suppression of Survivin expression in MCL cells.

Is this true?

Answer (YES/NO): YES